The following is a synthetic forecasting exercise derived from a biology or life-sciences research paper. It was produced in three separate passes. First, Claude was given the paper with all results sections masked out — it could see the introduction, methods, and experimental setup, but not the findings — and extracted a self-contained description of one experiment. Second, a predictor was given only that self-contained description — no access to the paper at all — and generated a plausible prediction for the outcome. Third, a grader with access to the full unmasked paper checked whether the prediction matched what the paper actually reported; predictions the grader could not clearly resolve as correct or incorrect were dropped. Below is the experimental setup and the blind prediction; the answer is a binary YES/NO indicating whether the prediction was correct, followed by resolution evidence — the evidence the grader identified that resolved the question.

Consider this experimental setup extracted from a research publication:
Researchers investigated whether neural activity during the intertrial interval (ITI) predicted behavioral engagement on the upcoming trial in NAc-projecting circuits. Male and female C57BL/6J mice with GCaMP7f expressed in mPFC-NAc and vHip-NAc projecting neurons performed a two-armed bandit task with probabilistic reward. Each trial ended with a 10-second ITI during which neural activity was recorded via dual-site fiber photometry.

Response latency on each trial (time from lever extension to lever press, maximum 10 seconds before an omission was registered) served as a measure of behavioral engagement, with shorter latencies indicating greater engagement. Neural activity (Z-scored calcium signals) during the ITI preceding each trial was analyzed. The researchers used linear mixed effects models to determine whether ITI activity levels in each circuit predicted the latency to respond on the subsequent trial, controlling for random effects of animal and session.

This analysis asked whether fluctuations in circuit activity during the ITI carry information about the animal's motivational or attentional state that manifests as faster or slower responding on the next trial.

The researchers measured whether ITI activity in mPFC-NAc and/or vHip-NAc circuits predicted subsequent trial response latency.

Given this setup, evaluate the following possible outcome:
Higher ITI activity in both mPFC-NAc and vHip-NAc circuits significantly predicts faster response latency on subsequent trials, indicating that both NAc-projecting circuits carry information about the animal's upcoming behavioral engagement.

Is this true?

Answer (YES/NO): NO